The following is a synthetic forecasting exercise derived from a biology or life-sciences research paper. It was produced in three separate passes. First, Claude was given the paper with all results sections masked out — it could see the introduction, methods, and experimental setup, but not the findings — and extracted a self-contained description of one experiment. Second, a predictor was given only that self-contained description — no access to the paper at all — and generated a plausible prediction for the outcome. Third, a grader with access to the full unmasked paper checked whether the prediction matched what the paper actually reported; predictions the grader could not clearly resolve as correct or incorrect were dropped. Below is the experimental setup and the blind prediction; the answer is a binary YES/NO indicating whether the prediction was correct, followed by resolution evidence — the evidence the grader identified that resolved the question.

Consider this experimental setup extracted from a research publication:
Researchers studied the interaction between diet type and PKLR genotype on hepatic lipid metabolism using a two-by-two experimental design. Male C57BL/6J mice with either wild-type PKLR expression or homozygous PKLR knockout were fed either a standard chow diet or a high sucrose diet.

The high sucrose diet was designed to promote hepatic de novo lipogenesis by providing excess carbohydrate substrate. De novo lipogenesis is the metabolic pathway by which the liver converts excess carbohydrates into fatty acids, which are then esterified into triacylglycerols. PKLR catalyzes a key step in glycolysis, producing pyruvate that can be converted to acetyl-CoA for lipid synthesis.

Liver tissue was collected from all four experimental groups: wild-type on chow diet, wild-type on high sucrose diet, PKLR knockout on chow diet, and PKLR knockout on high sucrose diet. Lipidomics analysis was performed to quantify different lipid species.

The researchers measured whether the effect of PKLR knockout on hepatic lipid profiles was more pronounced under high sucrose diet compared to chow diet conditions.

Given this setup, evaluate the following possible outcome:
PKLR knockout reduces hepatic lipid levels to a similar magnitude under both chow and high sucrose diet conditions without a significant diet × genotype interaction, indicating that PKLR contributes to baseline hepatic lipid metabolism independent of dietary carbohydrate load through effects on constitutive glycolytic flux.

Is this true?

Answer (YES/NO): NO